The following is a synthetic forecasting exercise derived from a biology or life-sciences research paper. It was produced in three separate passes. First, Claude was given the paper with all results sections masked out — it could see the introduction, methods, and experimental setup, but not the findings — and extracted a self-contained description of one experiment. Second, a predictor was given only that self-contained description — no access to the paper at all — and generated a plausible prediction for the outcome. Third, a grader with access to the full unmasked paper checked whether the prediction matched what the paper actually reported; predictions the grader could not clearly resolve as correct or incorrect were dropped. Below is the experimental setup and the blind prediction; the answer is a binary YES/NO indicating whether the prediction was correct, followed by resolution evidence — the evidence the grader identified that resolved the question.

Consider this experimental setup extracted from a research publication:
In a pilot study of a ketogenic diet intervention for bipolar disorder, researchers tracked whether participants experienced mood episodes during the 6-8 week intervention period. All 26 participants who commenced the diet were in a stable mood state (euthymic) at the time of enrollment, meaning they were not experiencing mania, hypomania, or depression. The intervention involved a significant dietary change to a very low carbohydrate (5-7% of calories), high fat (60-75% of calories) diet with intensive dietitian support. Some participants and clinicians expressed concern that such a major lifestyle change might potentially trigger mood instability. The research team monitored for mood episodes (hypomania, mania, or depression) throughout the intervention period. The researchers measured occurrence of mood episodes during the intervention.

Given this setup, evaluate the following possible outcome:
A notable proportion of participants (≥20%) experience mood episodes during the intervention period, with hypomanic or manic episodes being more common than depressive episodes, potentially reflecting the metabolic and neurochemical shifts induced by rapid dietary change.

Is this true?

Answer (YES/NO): NO